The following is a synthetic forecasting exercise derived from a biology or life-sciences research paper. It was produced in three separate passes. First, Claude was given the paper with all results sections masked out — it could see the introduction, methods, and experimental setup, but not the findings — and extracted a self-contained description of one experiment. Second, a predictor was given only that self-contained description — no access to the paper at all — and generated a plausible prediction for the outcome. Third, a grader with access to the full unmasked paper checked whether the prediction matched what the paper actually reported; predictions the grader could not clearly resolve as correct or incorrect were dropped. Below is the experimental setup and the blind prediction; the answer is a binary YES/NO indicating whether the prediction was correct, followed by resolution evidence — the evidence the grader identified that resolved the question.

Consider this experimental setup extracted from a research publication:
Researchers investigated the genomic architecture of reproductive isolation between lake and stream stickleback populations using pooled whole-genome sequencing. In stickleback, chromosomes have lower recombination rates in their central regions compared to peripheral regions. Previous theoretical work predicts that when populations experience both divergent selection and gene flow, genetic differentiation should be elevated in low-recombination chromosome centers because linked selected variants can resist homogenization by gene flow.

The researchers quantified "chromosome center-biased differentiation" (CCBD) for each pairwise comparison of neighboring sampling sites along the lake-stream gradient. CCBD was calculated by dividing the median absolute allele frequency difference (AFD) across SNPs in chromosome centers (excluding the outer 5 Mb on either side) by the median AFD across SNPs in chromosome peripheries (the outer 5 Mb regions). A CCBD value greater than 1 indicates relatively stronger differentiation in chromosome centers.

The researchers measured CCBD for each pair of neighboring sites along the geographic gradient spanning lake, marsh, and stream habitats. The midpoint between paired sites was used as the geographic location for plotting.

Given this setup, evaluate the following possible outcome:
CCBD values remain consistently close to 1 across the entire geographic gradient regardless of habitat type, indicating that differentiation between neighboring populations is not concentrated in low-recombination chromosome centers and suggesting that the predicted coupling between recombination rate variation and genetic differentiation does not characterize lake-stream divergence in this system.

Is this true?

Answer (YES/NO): NO